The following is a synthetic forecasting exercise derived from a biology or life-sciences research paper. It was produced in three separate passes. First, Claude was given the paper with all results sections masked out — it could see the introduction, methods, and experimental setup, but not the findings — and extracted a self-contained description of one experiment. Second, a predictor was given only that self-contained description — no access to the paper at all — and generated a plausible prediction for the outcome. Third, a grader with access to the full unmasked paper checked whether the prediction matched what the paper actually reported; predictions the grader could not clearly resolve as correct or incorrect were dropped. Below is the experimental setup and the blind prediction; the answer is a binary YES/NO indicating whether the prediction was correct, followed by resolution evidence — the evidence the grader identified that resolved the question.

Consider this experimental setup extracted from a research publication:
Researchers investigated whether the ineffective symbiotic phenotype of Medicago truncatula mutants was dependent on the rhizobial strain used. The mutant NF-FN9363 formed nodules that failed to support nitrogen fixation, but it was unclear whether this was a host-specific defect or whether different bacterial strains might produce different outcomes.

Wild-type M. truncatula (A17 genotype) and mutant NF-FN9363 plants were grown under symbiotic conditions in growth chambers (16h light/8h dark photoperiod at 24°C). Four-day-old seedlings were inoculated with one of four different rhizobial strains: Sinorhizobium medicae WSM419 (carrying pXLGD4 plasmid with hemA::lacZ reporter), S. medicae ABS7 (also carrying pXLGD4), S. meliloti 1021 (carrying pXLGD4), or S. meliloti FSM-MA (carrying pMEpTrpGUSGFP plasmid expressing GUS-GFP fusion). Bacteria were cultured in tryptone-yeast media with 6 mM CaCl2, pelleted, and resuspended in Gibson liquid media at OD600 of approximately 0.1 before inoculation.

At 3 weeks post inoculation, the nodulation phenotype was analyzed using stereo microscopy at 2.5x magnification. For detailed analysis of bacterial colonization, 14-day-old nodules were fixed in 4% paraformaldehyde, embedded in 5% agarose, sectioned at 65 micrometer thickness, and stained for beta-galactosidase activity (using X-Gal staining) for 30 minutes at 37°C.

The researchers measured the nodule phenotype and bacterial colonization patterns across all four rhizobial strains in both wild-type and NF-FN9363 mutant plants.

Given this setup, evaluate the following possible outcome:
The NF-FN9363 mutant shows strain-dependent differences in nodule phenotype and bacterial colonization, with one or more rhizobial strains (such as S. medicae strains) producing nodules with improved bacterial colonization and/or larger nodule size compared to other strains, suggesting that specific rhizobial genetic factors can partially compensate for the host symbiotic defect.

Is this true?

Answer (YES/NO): NO